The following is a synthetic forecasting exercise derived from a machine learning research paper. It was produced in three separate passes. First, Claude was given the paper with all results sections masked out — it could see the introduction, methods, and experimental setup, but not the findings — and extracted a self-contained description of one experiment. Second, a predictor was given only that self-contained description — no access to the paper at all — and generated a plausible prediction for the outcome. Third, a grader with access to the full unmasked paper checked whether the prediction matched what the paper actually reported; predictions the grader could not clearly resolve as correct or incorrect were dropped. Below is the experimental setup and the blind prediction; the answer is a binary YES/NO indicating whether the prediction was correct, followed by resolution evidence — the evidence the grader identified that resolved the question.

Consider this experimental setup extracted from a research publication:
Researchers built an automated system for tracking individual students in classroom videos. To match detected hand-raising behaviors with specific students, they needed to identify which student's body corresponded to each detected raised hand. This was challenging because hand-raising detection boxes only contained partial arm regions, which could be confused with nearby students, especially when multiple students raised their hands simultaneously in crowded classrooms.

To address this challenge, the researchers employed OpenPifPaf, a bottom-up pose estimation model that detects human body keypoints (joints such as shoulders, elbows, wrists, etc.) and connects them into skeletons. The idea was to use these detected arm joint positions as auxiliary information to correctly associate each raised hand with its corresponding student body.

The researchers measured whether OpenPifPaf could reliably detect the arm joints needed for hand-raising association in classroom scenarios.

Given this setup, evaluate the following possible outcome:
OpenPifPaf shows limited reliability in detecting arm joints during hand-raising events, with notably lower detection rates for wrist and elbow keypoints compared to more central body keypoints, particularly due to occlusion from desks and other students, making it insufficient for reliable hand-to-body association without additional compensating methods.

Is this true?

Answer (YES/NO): NO